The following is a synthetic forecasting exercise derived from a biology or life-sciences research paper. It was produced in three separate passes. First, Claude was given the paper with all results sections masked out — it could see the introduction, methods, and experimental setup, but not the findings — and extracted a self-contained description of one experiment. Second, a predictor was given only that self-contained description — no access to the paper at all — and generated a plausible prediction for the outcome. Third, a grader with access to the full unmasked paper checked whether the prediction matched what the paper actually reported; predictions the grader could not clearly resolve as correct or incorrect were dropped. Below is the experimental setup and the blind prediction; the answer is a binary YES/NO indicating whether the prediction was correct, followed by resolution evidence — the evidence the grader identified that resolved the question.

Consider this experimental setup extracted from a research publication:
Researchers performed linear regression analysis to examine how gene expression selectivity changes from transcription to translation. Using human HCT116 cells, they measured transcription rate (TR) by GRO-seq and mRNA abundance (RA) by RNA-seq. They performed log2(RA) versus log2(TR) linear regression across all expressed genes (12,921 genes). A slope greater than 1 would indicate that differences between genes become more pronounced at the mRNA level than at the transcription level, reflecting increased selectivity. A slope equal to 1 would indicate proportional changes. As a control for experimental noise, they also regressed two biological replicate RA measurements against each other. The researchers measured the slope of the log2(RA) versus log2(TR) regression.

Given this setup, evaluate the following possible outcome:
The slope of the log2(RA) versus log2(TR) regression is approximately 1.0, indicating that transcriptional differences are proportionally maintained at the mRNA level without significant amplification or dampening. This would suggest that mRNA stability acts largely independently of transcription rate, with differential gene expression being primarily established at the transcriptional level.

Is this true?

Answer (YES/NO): NO